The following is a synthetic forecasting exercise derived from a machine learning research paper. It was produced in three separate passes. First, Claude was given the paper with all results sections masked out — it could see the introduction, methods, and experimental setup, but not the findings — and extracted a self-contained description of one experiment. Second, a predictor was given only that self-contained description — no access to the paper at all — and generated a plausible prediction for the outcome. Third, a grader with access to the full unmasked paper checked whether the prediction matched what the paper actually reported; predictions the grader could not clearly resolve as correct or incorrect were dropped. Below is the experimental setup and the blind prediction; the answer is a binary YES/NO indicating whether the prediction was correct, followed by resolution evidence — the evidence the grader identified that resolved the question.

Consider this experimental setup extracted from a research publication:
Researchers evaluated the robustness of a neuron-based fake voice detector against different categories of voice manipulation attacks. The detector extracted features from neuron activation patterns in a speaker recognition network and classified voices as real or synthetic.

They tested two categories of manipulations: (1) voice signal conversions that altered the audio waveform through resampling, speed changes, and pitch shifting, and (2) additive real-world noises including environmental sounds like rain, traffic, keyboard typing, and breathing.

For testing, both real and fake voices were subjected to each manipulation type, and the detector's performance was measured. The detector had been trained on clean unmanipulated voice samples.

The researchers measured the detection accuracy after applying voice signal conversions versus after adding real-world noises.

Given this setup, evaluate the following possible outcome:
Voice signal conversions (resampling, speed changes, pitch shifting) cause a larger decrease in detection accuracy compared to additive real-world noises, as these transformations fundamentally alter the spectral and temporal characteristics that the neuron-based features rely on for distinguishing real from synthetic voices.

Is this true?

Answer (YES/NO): NO